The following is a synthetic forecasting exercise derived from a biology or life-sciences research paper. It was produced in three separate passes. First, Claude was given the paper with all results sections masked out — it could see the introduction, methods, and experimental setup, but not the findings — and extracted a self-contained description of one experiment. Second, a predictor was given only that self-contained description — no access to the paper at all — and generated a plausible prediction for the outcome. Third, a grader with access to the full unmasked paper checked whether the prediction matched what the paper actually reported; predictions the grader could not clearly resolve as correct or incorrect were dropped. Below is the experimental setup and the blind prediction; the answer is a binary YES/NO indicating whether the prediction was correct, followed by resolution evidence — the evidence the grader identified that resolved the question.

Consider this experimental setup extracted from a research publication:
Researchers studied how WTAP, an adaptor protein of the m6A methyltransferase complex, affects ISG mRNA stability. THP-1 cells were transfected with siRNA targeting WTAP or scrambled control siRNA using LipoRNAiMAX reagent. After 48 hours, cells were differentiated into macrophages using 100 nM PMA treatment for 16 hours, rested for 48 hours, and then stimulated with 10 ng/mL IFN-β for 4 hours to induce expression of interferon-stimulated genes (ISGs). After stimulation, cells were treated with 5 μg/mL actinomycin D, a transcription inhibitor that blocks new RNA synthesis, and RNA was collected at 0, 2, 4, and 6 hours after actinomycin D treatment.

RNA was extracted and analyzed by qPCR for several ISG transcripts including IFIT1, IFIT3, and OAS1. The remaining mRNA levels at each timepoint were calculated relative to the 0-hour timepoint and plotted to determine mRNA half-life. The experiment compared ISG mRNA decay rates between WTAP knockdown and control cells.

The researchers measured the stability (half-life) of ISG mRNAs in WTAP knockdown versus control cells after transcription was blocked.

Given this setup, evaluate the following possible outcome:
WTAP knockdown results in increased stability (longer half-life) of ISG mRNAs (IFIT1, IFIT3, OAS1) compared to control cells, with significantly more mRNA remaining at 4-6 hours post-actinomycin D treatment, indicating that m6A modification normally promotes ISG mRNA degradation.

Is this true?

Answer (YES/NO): YES